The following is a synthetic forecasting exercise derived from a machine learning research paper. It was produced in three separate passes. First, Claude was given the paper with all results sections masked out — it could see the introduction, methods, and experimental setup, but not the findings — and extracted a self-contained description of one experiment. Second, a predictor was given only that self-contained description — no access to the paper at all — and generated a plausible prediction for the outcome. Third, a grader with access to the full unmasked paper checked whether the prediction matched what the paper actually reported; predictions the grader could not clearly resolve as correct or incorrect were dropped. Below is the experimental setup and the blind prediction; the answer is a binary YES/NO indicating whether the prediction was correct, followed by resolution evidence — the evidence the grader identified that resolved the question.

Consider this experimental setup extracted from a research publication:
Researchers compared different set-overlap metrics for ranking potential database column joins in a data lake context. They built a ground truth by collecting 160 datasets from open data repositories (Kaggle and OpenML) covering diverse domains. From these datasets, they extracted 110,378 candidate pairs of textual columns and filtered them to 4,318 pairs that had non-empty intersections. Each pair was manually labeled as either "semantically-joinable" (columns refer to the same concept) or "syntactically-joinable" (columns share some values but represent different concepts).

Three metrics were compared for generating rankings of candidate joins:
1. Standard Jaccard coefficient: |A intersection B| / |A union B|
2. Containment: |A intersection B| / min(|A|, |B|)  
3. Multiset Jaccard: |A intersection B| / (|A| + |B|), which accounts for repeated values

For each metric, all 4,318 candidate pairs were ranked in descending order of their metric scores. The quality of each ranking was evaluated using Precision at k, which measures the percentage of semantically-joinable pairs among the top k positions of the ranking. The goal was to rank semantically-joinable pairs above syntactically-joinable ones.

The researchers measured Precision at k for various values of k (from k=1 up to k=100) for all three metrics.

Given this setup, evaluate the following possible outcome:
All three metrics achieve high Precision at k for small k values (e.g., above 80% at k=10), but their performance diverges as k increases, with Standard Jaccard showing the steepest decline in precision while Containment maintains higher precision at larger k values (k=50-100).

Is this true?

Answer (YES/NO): NO